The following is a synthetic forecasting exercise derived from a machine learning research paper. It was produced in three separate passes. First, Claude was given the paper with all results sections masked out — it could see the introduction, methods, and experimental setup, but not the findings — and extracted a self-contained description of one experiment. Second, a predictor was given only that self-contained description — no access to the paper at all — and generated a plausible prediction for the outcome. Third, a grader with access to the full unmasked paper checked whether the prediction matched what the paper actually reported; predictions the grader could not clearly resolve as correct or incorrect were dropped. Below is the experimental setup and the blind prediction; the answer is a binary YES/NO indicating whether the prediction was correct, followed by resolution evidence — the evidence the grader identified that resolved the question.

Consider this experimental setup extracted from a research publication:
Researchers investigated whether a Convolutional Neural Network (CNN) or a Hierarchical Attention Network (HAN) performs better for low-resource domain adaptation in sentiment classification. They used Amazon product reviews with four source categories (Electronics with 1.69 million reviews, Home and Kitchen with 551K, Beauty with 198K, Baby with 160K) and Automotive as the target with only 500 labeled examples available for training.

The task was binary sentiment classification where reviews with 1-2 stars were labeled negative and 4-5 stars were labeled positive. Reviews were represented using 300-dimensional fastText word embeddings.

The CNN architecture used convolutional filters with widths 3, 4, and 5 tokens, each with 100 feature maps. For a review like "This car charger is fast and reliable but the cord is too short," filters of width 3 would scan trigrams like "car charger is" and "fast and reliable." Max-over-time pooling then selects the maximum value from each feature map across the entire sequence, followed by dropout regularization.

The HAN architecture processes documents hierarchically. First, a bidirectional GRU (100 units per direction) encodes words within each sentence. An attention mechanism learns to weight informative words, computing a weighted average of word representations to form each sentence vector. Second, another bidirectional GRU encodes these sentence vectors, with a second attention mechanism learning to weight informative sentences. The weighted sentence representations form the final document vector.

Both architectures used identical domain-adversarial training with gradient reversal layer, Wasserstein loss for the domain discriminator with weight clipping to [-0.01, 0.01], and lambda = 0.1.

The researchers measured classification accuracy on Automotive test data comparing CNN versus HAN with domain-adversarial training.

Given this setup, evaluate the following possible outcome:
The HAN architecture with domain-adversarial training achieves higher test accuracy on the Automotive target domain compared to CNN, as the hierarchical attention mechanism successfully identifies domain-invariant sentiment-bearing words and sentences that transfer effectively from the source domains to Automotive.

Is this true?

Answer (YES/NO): NO